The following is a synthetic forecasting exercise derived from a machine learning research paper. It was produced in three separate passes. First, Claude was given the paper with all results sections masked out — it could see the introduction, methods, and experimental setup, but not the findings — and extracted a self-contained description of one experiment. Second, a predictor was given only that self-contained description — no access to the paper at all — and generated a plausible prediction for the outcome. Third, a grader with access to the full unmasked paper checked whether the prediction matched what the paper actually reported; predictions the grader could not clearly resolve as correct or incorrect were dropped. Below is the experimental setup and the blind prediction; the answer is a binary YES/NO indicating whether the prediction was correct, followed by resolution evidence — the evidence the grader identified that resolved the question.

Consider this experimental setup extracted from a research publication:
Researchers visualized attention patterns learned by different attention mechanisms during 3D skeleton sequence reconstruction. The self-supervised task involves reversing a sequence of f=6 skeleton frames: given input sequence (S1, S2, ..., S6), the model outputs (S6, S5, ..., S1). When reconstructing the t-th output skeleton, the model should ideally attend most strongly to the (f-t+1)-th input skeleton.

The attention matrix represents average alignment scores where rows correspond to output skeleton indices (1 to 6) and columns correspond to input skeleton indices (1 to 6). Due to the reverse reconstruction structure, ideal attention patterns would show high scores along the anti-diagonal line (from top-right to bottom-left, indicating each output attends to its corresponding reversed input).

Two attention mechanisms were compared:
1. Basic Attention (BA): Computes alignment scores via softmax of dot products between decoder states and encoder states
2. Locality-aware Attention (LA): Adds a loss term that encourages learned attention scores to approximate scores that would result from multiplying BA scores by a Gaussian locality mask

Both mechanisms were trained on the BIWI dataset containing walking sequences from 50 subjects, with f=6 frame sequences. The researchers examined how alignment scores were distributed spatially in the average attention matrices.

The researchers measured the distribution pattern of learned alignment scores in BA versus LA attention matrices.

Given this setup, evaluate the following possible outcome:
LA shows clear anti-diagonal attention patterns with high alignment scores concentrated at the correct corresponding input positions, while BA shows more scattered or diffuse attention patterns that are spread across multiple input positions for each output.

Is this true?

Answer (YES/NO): YES